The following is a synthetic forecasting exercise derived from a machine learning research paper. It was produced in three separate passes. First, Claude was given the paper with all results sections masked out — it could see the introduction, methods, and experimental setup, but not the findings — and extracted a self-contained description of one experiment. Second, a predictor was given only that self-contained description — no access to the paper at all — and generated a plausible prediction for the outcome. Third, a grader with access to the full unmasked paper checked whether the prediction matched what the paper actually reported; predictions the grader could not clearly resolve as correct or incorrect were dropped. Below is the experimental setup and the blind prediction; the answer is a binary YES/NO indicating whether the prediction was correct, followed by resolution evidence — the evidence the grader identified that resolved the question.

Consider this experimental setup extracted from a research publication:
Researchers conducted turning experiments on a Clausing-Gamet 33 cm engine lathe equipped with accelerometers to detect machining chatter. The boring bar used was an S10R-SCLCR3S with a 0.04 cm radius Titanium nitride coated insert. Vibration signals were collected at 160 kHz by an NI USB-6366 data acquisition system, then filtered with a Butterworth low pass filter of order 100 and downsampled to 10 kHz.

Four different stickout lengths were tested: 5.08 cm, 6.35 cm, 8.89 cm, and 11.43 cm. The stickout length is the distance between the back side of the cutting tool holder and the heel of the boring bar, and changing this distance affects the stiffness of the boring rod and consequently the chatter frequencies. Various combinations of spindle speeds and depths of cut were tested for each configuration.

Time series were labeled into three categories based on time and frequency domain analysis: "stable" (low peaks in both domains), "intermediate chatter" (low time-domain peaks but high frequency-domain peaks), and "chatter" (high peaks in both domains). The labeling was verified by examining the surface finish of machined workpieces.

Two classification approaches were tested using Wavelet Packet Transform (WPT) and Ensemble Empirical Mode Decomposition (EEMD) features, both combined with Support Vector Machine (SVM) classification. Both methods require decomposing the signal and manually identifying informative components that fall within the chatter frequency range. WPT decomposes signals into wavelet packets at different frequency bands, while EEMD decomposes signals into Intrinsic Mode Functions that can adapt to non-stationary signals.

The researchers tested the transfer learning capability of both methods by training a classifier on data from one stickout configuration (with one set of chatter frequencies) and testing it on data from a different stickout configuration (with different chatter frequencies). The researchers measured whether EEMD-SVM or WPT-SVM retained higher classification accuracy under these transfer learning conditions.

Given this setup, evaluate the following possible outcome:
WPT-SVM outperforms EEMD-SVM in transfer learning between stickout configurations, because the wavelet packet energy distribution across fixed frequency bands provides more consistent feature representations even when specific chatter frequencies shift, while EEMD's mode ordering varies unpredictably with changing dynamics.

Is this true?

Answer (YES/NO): NO